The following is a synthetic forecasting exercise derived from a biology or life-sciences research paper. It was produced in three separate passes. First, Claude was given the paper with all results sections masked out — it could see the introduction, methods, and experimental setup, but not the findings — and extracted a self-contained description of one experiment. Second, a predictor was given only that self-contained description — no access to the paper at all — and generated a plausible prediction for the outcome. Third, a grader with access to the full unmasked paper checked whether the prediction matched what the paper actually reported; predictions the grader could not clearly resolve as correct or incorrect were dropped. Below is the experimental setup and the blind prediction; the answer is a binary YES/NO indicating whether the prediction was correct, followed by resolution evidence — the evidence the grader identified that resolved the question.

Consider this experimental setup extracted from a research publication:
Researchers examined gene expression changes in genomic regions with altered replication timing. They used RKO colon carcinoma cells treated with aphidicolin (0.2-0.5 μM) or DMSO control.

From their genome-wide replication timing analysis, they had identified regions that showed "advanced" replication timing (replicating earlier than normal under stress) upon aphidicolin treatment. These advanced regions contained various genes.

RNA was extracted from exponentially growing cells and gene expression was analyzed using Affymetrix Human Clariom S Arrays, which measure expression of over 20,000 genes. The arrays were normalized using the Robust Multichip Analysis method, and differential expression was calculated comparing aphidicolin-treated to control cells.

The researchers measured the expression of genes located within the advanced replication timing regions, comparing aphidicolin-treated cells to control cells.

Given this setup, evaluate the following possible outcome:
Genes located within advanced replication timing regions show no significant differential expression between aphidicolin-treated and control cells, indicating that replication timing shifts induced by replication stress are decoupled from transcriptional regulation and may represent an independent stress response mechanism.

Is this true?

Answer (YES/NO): YES